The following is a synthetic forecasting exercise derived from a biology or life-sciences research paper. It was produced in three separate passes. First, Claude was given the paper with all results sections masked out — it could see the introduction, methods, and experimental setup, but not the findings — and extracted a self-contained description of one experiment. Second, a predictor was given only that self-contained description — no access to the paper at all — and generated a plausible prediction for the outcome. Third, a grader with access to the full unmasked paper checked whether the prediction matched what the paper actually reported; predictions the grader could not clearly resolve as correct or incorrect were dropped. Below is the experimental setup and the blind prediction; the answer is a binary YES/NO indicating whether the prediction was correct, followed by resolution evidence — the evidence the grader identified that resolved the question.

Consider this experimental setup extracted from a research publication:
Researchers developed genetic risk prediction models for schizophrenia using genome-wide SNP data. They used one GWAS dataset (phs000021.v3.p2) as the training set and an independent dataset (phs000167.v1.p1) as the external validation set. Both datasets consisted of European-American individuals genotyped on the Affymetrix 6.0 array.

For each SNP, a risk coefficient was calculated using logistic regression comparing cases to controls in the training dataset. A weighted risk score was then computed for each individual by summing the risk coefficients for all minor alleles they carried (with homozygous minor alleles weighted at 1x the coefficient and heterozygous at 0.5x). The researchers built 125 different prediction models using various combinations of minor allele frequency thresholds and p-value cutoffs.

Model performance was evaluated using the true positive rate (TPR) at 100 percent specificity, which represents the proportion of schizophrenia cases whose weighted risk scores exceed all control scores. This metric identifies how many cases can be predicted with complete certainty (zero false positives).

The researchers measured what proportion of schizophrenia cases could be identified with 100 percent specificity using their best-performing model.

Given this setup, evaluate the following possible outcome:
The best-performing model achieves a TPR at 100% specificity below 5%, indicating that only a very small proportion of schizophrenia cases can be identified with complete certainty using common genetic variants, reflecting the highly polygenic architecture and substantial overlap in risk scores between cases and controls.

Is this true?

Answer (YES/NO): YES